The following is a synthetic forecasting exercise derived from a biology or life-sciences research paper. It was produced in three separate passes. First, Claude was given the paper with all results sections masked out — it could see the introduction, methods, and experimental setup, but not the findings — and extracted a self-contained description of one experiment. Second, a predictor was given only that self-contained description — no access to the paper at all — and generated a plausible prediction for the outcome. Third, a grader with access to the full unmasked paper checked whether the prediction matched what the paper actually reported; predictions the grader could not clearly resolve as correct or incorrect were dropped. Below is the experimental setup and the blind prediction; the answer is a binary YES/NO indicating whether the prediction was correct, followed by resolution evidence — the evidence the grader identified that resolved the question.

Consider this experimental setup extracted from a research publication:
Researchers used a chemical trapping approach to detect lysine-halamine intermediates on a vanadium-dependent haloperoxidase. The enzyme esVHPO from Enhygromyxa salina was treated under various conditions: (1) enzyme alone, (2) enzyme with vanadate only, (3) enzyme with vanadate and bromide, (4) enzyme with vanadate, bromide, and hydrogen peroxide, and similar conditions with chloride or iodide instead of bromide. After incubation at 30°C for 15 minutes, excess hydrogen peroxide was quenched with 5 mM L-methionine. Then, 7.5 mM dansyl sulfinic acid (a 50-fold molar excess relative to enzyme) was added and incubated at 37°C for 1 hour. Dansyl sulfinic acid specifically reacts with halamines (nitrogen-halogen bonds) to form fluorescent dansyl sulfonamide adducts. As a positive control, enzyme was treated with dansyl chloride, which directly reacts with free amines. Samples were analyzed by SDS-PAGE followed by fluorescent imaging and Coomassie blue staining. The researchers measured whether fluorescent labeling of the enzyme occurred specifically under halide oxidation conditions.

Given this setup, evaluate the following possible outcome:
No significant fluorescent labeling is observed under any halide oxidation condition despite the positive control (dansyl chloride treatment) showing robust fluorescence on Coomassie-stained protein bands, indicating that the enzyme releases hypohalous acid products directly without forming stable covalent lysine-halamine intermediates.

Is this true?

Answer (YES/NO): NO